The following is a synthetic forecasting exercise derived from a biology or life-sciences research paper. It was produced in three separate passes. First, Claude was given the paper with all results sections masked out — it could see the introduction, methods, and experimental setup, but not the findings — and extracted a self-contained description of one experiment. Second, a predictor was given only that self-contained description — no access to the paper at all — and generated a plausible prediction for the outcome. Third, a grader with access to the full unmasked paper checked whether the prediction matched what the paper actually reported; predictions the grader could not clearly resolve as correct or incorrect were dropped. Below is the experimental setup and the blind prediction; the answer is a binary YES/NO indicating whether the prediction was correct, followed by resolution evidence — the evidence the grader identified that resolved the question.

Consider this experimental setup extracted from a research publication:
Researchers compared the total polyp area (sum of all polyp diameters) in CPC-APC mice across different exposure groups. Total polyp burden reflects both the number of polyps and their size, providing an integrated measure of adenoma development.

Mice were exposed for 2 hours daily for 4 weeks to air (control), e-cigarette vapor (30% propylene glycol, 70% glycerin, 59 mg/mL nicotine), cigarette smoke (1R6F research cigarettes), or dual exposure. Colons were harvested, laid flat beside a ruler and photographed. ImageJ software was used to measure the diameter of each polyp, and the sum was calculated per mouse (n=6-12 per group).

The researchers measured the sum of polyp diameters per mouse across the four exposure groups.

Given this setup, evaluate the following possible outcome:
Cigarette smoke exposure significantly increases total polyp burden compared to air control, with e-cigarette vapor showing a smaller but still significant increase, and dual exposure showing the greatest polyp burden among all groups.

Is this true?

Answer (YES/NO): YES